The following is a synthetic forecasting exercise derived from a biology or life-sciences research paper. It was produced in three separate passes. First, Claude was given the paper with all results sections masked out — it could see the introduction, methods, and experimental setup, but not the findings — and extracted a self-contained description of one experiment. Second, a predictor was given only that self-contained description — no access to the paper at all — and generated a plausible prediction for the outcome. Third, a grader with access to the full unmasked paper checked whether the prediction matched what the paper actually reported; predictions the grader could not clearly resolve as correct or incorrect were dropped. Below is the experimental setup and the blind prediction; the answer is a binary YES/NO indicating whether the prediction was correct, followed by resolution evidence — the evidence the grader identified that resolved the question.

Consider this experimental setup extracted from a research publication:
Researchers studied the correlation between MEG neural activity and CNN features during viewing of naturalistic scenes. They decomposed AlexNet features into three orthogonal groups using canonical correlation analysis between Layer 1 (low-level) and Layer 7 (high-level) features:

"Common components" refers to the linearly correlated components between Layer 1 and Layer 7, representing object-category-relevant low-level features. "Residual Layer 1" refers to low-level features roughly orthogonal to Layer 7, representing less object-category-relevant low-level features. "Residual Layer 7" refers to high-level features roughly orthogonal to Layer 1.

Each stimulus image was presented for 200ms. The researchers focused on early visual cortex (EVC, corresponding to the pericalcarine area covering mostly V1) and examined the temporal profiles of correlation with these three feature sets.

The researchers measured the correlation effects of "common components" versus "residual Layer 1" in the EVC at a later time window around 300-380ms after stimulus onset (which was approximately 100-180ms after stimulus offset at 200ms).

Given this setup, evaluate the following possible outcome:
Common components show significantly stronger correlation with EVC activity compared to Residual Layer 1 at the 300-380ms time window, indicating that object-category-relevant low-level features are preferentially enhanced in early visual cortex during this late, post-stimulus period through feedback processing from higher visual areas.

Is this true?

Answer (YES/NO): YES